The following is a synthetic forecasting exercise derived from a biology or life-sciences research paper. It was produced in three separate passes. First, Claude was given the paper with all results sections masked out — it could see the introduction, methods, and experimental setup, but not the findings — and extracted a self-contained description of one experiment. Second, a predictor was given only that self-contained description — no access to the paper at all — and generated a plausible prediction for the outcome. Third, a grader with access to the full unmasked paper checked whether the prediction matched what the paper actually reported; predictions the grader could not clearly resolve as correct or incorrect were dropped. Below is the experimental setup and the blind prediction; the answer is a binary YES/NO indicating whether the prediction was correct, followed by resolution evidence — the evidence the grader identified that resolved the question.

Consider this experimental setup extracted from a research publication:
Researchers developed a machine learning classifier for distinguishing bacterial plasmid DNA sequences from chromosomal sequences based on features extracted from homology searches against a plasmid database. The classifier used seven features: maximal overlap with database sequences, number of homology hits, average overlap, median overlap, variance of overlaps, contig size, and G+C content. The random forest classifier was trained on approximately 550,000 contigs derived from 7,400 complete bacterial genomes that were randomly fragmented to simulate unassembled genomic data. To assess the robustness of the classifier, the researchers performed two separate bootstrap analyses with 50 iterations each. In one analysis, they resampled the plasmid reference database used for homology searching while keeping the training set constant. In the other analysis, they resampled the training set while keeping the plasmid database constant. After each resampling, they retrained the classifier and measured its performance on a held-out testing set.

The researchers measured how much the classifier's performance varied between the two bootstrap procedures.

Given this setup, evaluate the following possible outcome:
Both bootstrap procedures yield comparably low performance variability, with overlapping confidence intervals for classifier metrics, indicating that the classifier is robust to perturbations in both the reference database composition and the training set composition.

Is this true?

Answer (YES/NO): NO